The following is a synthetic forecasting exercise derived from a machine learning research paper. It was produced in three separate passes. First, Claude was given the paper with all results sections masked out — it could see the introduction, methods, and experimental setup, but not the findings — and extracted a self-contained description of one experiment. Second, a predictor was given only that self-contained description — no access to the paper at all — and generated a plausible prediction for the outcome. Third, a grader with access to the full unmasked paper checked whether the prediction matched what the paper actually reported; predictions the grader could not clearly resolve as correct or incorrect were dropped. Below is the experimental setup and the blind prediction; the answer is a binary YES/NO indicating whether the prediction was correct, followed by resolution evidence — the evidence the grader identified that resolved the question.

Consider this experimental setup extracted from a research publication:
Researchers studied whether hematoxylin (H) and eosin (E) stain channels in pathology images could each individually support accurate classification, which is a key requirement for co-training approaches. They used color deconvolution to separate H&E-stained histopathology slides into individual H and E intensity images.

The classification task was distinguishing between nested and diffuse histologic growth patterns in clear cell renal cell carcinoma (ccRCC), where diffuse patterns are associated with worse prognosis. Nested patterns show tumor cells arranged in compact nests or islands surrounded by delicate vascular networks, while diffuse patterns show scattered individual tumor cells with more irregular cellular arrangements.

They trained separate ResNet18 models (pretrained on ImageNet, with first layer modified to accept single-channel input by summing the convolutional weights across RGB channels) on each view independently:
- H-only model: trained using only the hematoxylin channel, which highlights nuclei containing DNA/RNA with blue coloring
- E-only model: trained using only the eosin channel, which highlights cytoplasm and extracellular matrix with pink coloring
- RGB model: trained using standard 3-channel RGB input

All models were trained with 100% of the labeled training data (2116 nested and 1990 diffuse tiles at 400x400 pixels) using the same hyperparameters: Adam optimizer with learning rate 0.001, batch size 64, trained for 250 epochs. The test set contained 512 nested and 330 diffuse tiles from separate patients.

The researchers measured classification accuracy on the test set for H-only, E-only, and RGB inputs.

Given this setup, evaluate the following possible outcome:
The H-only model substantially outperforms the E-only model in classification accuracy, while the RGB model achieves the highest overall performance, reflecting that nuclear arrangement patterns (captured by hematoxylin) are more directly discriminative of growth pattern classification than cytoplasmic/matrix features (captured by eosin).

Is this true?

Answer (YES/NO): NO